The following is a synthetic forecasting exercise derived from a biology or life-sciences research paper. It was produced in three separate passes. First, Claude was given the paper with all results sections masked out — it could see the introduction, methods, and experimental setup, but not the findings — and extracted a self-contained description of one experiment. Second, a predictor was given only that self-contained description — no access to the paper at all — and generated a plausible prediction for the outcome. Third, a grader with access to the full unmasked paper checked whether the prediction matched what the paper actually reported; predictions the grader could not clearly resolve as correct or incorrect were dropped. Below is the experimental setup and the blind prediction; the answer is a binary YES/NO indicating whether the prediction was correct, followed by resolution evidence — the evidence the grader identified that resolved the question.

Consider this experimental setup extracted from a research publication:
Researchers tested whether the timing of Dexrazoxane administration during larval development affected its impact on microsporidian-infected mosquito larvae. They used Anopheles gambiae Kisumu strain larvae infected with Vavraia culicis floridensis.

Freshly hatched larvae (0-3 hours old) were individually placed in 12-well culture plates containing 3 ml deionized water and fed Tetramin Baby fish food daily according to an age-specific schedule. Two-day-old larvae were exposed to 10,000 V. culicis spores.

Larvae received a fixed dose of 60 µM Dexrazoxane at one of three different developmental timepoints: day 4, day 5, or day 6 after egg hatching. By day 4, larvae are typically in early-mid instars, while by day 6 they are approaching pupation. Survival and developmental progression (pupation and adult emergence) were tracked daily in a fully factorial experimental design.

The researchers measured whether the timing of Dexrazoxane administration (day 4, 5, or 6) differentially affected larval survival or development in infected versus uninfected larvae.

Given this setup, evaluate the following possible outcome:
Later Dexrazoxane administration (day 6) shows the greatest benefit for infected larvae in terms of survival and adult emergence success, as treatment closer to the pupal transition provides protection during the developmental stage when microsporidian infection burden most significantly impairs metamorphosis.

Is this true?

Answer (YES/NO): NO